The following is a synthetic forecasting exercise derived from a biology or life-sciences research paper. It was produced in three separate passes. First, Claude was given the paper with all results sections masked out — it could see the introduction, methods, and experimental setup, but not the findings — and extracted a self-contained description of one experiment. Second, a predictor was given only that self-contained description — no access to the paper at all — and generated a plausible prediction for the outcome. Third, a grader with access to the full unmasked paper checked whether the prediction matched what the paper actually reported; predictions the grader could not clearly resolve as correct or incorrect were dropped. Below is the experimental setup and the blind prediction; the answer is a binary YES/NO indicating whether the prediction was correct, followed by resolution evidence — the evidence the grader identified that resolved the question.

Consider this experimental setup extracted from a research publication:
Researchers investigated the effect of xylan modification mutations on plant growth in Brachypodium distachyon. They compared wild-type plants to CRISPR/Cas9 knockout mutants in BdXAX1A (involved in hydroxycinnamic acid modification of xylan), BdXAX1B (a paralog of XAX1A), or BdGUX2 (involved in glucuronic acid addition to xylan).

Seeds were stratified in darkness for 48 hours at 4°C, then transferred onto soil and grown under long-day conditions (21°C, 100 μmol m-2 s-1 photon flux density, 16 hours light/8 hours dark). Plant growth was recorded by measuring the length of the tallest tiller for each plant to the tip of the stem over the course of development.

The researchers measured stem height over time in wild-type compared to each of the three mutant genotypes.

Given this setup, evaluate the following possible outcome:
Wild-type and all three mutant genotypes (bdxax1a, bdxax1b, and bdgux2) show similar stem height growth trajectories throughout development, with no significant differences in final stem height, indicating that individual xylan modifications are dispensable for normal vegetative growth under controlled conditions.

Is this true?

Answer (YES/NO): NO